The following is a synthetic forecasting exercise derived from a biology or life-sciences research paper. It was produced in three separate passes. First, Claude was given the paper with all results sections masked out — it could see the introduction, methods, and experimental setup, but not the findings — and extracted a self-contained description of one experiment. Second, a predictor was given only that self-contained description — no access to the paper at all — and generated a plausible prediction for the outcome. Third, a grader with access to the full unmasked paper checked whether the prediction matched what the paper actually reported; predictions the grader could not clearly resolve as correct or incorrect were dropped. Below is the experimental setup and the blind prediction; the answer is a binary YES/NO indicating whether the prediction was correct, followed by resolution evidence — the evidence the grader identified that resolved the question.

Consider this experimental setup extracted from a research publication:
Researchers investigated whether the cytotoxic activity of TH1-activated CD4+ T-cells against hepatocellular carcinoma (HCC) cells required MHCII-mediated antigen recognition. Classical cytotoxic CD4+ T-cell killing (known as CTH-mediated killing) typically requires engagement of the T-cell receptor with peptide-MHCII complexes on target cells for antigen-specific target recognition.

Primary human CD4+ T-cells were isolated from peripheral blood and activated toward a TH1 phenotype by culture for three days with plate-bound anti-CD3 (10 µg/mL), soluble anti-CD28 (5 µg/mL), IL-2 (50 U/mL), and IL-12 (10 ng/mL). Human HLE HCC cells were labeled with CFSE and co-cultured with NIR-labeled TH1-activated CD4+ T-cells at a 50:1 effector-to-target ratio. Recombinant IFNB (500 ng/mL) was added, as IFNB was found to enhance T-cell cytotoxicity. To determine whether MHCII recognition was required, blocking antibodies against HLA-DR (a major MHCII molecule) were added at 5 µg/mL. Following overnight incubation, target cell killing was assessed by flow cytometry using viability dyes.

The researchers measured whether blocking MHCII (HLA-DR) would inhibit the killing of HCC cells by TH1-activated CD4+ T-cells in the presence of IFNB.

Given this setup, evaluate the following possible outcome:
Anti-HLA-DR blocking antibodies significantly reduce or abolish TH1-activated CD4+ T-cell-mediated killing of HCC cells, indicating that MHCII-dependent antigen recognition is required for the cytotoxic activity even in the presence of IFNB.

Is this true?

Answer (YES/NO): NO